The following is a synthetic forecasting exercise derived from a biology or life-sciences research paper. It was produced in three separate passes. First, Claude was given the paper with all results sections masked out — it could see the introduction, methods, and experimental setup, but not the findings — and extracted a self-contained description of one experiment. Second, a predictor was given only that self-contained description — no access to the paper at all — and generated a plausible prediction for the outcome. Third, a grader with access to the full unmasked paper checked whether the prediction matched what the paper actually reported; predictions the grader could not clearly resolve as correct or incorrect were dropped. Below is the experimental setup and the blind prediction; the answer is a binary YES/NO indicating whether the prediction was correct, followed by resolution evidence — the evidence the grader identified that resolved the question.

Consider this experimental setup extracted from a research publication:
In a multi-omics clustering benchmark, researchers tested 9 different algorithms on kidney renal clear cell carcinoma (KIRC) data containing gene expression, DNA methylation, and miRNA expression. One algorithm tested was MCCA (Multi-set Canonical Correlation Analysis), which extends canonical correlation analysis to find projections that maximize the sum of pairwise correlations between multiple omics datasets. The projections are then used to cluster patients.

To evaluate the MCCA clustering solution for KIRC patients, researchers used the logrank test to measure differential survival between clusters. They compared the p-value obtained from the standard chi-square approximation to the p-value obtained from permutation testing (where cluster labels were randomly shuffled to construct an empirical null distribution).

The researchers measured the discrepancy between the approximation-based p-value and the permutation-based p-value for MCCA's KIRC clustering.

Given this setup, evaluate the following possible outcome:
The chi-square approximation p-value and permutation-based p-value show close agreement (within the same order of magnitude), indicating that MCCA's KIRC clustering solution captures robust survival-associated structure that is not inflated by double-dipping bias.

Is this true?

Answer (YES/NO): NO